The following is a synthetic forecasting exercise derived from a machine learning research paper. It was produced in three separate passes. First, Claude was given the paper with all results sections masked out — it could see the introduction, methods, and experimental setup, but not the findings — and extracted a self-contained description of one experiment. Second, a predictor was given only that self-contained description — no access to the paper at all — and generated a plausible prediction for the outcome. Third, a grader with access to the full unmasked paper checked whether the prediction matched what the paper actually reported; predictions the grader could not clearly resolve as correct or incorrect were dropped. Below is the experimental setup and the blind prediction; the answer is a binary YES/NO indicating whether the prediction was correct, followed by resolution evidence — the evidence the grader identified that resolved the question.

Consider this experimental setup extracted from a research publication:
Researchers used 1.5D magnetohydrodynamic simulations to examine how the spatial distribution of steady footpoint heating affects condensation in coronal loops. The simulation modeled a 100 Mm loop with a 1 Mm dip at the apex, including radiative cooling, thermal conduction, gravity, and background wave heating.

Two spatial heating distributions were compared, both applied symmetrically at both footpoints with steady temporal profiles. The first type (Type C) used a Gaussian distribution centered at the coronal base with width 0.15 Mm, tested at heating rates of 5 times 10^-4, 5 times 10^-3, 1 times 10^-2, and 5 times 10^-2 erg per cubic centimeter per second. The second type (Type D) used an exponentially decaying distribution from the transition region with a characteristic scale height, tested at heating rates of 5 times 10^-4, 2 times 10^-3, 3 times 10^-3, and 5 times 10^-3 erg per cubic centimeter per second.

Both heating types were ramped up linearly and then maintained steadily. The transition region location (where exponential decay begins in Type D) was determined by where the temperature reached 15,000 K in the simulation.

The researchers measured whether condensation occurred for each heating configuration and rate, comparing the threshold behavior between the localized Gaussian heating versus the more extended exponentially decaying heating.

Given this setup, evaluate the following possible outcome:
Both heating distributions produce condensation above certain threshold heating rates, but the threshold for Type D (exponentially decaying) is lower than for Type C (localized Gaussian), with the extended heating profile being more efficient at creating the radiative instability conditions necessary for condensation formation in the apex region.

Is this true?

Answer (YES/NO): YES